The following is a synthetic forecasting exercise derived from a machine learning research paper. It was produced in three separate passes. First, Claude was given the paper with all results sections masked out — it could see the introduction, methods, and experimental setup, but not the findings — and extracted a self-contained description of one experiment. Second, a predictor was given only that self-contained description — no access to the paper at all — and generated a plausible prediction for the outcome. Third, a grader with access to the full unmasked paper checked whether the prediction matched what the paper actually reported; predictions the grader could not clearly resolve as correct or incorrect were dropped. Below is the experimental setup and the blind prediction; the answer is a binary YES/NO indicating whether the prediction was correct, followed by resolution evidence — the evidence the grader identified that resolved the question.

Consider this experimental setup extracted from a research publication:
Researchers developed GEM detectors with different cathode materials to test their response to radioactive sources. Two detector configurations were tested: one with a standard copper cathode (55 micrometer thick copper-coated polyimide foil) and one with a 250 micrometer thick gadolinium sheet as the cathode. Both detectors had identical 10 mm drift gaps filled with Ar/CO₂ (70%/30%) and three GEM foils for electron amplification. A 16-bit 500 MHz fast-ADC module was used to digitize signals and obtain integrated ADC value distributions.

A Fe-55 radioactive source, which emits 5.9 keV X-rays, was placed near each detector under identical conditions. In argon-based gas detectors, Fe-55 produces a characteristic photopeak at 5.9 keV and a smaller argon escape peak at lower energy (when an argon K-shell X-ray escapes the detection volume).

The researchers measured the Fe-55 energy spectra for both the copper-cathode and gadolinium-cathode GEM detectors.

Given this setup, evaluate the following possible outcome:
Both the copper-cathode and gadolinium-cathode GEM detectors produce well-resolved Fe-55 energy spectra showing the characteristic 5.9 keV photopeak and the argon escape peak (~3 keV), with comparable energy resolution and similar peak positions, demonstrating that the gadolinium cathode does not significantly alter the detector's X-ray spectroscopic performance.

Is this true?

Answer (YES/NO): NO